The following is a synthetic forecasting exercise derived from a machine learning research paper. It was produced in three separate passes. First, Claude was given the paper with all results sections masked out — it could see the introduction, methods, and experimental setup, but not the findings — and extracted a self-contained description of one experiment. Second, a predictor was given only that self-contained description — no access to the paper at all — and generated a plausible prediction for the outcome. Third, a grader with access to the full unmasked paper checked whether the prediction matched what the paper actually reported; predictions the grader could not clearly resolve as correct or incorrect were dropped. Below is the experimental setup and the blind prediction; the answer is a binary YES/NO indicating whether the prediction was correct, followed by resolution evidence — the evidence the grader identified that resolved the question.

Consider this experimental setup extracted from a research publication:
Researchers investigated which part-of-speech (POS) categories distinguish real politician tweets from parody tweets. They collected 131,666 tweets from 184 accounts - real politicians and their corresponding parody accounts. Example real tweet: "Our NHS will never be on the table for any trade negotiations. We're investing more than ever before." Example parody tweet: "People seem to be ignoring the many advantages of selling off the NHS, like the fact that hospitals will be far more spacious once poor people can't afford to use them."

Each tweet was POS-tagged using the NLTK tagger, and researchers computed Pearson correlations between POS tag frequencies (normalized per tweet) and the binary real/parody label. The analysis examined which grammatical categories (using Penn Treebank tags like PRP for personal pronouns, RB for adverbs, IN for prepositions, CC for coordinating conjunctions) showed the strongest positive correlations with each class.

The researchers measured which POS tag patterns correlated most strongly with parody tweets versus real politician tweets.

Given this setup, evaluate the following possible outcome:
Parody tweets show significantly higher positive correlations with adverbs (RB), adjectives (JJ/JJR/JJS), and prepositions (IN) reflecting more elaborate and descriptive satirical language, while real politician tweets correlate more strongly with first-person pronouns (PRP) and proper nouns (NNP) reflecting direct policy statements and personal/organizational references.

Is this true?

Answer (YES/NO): NO